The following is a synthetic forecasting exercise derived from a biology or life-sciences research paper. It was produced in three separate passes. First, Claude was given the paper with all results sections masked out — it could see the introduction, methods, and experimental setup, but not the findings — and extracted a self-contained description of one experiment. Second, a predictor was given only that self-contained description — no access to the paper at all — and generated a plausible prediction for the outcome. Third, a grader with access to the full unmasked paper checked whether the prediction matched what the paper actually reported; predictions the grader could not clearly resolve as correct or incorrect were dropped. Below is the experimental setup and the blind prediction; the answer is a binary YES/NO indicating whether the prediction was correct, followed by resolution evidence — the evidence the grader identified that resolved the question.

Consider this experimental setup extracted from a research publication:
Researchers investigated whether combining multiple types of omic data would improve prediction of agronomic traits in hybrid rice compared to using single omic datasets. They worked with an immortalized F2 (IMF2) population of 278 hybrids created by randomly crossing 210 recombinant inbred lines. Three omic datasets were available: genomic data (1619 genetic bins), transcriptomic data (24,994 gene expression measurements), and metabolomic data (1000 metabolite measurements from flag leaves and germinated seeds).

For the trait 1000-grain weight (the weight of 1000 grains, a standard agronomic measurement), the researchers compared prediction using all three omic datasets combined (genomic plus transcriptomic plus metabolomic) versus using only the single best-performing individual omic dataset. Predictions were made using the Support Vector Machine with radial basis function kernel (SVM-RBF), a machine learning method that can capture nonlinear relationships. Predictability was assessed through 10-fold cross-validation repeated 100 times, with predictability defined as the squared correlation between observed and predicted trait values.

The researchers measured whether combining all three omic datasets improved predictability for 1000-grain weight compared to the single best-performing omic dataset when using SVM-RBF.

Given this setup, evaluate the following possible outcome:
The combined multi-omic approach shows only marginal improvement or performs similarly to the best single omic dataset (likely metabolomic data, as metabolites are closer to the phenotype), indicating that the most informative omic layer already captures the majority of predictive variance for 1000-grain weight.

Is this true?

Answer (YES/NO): NO